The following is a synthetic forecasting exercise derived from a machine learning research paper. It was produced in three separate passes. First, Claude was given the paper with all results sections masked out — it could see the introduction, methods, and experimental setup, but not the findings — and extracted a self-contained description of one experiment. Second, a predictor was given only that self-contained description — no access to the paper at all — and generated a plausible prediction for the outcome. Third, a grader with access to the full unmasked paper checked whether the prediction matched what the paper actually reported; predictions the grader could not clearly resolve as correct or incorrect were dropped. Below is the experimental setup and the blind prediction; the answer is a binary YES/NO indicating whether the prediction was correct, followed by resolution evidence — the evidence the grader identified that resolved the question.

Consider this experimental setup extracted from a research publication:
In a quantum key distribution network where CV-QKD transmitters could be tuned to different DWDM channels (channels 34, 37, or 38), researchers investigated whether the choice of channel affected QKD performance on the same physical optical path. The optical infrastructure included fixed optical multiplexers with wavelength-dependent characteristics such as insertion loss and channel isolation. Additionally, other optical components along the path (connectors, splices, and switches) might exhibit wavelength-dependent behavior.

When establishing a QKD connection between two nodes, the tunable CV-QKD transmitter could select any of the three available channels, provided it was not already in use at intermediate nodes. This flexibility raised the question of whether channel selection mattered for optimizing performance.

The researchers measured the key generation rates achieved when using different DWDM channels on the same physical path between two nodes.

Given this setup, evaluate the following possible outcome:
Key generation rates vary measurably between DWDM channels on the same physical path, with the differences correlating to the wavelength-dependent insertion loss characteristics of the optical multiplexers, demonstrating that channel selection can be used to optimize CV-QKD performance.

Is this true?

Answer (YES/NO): NO